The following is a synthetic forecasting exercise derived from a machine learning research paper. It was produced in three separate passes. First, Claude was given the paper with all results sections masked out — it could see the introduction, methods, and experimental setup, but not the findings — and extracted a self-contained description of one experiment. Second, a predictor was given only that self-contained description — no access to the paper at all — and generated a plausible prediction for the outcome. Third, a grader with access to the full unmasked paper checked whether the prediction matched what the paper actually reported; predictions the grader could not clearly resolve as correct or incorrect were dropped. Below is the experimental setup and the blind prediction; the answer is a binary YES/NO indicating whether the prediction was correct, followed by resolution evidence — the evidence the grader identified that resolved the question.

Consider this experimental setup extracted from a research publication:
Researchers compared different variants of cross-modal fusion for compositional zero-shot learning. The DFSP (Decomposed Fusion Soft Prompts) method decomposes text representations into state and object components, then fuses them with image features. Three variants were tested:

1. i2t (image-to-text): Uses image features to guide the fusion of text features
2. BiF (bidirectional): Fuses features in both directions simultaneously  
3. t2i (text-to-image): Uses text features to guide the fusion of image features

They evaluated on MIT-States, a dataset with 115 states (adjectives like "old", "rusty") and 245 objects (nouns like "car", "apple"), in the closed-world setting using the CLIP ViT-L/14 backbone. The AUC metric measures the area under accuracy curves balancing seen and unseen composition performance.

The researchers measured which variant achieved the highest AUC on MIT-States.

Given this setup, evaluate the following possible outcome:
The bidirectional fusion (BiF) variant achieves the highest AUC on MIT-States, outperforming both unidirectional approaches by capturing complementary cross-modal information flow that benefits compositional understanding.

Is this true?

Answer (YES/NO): YES